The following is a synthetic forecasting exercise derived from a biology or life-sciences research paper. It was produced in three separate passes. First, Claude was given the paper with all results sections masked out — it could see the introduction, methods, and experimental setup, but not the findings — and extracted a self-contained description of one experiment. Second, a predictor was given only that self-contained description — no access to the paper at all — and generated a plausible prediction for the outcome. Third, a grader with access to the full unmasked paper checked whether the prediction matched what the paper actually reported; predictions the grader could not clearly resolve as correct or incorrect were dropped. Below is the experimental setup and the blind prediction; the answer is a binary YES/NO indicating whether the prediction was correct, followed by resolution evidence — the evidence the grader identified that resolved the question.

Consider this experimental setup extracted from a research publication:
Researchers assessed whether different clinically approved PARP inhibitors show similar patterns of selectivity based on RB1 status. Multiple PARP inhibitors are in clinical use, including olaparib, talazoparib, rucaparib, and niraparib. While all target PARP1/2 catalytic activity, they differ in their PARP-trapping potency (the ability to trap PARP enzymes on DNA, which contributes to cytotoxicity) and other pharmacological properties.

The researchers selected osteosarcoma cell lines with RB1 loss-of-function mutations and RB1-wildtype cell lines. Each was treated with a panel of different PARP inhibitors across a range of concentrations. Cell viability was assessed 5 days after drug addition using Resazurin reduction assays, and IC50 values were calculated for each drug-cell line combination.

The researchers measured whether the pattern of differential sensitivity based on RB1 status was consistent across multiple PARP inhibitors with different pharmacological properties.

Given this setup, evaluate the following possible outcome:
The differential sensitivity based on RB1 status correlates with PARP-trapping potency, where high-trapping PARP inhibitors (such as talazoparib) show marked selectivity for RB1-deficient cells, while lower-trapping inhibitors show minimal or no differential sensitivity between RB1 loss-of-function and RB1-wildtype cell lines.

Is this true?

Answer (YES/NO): YES